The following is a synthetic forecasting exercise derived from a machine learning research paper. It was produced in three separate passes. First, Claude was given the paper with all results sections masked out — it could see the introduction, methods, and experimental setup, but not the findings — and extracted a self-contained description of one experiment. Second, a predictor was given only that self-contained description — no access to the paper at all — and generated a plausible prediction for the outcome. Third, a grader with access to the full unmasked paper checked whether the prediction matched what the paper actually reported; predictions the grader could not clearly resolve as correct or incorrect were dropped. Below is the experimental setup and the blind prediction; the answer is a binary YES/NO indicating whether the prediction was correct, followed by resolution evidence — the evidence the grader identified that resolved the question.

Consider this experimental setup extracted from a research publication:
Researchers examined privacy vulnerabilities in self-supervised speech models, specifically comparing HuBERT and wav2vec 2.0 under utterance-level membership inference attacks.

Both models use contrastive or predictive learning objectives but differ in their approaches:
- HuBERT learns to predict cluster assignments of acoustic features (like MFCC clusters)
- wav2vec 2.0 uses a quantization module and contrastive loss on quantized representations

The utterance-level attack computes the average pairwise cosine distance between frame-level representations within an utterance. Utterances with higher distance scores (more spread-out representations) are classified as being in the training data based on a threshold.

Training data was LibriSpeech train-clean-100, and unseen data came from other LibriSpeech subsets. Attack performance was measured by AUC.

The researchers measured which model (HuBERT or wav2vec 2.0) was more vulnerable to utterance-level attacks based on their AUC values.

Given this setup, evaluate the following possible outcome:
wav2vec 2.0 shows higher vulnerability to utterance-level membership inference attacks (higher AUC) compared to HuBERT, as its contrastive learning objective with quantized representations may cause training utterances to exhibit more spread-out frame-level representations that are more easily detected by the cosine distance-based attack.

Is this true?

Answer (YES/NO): NO